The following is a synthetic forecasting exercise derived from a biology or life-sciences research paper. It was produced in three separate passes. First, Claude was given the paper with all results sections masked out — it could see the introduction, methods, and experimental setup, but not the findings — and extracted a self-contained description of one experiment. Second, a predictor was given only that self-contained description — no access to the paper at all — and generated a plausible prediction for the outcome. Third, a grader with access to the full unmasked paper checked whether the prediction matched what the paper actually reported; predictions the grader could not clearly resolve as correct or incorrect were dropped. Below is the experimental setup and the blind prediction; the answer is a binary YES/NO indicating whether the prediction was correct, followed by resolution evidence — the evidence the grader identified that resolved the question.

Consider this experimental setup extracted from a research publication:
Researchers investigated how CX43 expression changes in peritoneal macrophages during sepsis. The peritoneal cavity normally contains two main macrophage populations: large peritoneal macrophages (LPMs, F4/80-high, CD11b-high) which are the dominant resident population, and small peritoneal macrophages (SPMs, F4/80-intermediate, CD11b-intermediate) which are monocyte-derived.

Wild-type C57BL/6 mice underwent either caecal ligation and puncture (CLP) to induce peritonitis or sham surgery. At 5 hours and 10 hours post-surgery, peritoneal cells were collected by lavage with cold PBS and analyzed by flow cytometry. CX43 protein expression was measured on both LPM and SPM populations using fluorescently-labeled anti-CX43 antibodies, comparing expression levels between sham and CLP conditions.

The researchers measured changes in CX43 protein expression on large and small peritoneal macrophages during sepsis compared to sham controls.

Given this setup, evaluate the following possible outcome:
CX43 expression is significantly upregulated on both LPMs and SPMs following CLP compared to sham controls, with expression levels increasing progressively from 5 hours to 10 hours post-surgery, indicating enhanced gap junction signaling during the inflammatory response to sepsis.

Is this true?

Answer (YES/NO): NO